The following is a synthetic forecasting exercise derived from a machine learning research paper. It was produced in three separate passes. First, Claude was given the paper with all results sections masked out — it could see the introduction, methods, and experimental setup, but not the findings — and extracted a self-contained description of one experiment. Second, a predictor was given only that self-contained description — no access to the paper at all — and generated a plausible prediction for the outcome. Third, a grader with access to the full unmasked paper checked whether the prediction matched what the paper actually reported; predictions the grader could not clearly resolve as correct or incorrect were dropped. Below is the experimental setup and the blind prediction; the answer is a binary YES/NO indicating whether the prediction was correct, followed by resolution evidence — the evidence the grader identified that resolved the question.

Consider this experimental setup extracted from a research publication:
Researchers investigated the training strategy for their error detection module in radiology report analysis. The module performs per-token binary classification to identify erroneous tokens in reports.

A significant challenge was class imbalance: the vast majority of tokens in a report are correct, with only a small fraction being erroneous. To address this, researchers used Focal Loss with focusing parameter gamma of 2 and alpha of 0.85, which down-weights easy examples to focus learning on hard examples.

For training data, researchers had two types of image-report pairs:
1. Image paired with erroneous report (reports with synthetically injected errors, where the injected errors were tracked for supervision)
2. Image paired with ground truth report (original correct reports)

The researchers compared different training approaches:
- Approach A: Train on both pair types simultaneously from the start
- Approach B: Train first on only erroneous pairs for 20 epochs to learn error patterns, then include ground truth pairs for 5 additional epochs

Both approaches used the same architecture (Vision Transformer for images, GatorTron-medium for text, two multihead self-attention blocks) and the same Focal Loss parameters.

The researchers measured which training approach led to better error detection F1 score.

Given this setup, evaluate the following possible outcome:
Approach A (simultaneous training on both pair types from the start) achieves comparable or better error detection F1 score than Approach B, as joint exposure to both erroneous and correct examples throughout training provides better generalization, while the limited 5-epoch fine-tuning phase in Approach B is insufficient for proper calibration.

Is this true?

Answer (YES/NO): NO